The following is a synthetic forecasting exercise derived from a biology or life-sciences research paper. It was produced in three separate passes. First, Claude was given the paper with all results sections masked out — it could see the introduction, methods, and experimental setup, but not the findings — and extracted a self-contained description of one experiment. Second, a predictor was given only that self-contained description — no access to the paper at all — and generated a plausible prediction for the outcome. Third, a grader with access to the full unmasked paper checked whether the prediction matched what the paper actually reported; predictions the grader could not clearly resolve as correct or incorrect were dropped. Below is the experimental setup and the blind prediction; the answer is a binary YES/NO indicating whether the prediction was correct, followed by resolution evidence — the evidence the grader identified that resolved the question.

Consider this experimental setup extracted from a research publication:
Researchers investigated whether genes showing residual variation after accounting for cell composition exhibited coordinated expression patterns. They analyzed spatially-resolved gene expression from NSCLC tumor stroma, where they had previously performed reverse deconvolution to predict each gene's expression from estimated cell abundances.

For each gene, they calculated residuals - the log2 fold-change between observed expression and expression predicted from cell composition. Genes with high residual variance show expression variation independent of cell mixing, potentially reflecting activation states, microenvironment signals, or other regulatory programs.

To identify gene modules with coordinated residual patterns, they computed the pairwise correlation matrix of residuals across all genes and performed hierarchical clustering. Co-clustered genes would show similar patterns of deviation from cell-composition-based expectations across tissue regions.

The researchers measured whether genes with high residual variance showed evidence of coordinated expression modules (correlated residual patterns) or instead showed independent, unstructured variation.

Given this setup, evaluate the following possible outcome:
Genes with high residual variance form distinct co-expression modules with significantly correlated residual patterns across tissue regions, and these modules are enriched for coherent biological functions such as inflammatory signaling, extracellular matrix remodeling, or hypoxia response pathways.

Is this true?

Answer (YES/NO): YES